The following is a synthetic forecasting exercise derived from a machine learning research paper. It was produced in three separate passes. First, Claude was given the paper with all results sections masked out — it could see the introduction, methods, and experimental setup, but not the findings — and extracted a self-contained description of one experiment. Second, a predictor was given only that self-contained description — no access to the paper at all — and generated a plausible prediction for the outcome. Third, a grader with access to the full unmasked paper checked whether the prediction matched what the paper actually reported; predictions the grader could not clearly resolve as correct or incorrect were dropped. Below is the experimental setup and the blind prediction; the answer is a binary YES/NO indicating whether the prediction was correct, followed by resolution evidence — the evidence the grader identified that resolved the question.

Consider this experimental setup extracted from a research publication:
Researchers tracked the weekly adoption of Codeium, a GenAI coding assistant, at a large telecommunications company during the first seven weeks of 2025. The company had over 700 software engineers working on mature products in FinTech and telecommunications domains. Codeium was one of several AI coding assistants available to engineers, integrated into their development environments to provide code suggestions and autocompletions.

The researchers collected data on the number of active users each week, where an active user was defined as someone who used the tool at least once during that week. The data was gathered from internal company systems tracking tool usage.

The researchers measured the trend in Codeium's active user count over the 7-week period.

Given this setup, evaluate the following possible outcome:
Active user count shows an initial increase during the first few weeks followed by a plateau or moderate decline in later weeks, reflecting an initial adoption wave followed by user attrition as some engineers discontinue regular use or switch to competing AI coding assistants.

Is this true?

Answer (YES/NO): NO